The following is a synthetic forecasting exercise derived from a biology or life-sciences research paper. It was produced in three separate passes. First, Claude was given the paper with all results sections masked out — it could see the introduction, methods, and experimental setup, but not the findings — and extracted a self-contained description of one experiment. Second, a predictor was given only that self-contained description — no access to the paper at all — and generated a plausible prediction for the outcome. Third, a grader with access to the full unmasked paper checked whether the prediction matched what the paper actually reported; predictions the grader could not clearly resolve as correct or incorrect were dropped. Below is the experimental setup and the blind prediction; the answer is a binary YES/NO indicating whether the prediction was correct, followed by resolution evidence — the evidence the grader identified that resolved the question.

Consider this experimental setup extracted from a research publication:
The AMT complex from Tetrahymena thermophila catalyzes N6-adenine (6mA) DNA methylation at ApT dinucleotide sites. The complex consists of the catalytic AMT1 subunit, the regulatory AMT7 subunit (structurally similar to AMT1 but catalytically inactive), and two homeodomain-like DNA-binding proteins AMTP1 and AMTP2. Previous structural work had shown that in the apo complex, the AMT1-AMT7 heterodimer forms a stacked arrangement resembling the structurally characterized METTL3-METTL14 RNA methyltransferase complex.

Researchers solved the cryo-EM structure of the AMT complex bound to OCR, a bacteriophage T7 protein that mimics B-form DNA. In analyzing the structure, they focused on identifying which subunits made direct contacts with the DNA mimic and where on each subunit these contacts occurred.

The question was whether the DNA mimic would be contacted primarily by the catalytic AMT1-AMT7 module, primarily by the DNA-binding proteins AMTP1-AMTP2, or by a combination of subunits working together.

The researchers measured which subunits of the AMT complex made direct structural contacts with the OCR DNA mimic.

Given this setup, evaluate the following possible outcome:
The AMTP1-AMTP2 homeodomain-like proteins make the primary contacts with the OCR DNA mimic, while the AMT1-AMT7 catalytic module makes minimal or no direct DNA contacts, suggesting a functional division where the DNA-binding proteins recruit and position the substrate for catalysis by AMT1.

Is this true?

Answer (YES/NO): NO